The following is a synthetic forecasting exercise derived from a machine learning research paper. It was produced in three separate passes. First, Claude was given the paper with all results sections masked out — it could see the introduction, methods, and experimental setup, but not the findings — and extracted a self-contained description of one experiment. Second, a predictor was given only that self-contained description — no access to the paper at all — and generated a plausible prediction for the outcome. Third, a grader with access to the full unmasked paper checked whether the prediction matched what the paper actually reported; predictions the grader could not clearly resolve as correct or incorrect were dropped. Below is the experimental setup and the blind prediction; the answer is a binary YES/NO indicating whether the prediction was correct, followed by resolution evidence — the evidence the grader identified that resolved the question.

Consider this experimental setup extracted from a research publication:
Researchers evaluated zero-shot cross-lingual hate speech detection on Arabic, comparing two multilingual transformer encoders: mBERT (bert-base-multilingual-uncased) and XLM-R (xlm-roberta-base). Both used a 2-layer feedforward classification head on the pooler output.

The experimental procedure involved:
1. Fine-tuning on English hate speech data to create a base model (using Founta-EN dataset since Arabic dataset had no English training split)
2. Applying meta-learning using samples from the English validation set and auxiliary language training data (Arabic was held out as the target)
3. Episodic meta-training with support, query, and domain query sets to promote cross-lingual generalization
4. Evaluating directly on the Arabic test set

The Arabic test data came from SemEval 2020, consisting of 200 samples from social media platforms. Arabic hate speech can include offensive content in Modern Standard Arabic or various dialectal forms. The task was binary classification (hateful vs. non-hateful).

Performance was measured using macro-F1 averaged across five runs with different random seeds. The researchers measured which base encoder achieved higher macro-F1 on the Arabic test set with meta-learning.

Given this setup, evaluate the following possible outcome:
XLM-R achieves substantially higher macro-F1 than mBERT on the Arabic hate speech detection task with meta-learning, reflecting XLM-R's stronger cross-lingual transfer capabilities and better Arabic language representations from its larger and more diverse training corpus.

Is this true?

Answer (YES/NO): YES